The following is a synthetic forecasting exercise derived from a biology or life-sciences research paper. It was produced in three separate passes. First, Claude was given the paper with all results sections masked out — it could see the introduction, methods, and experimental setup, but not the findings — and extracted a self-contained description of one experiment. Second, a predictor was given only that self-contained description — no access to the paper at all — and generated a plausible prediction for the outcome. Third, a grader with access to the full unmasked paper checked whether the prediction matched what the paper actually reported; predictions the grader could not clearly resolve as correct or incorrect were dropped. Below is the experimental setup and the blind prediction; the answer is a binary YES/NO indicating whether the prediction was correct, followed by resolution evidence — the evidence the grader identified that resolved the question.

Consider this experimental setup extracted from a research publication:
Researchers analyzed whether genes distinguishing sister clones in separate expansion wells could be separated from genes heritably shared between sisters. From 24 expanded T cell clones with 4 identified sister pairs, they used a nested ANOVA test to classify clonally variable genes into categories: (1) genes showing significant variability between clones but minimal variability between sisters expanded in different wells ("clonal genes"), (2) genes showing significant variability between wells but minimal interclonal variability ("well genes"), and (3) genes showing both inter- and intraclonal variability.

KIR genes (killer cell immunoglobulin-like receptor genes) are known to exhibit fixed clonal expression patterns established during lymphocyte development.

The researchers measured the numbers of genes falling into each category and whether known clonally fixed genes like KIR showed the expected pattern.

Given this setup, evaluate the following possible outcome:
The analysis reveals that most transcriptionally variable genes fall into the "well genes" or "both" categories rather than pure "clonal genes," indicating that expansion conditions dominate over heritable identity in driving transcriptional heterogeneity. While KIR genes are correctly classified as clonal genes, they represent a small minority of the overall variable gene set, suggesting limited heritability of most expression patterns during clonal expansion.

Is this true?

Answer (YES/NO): NO